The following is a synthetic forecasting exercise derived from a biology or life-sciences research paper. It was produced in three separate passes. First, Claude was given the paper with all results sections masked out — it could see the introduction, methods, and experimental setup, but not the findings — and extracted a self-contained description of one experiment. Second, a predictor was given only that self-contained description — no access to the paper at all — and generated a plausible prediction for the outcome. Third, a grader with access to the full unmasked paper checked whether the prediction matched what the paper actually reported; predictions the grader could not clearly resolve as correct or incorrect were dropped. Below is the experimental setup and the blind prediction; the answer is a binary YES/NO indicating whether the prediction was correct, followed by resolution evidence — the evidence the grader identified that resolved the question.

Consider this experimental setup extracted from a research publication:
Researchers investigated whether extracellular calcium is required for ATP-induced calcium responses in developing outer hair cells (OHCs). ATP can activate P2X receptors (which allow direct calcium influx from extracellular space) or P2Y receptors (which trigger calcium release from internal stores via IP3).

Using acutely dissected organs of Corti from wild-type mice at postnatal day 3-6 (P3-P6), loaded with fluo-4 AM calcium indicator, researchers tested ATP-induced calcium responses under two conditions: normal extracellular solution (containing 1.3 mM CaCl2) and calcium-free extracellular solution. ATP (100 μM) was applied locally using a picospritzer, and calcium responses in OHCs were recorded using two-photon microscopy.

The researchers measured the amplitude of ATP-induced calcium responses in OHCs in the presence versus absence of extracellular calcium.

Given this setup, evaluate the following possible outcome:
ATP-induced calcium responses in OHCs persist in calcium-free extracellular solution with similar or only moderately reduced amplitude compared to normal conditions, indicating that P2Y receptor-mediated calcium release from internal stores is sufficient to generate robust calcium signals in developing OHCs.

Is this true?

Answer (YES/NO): NO